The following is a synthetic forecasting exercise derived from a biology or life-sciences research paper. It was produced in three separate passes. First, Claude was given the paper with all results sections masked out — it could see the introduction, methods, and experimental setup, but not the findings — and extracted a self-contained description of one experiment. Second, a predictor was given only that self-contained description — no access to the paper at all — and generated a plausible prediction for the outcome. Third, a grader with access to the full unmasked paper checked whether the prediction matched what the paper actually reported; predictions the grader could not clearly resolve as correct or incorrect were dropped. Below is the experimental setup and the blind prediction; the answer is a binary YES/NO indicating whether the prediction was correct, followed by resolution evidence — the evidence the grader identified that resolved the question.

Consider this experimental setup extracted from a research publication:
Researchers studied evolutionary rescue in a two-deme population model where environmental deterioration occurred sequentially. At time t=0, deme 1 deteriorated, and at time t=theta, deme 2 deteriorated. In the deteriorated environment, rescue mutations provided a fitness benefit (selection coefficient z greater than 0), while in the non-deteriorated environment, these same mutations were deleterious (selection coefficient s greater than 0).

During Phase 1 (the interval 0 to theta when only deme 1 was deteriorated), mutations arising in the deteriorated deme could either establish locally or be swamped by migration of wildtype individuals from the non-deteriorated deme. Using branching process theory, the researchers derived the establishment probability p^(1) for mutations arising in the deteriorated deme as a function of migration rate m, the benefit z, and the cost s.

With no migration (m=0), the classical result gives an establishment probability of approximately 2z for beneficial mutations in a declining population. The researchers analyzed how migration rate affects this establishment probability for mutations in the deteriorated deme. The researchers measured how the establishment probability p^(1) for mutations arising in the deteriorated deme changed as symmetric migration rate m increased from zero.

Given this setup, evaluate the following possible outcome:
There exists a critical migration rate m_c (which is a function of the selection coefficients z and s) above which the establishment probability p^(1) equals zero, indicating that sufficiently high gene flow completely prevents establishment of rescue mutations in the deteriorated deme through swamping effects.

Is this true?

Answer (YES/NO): YES